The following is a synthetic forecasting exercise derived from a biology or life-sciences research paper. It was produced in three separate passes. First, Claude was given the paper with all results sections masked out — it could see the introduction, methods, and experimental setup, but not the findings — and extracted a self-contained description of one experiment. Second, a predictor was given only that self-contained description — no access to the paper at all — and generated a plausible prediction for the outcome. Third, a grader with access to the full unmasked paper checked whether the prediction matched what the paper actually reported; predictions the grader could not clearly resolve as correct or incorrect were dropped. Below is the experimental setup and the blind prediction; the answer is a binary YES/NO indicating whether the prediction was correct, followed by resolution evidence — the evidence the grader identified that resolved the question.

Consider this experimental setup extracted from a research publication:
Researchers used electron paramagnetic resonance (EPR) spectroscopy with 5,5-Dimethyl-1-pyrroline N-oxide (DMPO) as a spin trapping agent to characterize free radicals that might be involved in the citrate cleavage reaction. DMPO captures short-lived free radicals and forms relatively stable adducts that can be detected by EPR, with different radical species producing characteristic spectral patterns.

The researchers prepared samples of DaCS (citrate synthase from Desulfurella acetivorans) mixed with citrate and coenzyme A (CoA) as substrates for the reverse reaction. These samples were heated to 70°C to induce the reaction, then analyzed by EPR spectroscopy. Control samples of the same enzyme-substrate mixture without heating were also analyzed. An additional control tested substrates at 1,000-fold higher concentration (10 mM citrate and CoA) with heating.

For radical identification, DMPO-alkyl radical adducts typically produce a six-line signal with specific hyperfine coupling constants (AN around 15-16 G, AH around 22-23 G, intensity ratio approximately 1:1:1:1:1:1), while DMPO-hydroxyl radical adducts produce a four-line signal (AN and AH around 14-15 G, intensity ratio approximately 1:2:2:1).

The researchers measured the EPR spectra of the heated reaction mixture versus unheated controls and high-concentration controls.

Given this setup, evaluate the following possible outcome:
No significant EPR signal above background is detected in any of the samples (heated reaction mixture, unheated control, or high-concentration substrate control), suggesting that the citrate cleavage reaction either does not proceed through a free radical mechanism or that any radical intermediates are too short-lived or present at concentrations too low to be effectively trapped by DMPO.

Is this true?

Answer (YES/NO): NO